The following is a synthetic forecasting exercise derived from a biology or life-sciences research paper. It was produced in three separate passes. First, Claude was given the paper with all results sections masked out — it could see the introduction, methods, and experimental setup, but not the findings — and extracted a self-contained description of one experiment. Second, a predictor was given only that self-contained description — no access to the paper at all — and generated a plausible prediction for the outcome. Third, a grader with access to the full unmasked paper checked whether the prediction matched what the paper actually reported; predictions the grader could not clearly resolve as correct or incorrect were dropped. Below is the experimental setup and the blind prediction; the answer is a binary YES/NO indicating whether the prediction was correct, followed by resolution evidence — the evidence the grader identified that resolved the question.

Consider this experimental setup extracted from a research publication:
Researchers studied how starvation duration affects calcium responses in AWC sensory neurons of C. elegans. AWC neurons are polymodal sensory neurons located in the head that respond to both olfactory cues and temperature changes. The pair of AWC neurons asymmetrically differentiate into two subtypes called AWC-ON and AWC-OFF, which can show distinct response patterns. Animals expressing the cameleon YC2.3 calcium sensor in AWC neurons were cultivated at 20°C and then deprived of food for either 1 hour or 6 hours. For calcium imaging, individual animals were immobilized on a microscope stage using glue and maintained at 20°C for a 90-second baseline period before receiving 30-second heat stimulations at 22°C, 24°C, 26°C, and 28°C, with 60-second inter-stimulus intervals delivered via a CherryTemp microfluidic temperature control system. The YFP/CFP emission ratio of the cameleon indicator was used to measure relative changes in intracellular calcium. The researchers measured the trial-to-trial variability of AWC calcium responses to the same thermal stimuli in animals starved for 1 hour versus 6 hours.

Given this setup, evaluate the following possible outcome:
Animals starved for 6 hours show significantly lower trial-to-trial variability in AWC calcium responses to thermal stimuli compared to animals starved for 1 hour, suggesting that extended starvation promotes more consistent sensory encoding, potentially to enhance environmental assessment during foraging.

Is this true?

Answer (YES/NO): NO